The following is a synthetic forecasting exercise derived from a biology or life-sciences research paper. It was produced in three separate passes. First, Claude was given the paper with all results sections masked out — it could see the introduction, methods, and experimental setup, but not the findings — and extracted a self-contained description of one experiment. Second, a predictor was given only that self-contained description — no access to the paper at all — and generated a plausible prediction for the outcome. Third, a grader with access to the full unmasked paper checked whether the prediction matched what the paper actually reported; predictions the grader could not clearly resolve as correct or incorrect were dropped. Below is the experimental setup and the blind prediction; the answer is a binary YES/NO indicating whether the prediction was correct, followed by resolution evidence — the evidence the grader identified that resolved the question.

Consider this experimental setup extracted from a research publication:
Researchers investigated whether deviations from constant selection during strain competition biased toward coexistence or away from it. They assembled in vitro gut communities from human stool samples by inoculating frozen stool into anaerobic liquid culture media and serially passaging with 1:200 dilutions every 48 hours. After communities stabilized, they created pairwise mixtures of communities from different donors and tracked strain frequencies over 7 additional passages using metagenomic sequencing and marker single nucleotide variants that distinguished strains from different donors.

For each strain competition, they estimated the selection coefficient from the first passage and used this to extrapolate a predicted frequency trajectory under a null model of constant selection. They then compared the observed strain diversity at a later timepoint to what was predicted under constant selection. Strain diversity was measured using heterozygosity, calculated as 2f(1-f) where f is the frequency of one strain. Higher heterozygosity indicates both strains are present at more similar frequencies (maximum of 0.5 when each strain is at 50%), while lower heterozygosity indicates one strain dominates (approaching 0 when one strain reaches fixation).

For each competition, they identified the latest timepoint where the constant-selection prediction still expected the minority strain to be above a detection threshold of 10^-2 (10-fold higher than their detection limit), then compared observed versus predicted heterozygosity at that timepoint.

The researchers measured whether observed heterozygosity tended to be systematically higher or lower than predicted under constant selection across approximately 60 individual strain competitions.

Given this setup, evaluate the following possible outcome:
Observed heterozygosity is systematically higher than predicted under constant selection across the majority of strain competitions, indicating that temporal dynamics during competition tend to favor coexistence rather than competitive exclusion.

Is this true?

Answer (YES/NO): YES